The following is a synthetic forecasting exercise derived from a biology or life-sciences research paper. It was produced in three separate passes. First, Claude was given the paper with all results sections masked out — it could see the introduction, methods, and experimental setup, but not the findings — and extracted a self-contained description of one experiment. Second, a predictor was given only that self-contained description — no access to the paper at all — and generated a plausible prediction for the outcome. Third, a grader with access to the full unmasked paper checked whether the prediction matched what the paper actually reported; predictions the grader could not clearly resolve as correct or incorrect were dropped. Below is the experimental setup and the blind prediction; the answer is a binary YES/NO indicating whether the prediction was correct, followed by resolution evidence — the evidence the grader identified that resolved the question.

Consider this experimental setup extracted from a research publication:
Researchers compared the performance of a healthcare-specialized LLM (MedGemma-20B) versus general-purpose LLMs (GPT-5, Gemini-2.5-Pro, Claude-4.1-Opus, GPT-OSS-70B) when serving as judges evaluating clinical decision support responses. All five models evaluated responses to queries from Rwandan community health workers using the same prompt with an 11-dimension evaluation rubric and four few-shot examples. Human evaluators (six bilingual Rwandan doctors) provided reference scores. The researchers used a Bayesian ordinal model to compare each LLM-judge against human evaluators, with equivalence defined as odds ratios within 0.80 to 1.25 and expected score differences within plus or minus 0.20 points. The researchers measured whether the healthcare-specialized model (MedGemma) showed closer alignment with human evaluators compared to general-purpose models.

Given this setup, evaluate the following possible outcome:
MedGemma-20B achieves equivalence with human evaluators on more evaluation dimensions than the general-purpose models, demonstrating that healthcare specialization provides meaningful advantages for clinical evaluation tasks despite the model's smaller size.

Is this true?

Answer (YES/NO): NO